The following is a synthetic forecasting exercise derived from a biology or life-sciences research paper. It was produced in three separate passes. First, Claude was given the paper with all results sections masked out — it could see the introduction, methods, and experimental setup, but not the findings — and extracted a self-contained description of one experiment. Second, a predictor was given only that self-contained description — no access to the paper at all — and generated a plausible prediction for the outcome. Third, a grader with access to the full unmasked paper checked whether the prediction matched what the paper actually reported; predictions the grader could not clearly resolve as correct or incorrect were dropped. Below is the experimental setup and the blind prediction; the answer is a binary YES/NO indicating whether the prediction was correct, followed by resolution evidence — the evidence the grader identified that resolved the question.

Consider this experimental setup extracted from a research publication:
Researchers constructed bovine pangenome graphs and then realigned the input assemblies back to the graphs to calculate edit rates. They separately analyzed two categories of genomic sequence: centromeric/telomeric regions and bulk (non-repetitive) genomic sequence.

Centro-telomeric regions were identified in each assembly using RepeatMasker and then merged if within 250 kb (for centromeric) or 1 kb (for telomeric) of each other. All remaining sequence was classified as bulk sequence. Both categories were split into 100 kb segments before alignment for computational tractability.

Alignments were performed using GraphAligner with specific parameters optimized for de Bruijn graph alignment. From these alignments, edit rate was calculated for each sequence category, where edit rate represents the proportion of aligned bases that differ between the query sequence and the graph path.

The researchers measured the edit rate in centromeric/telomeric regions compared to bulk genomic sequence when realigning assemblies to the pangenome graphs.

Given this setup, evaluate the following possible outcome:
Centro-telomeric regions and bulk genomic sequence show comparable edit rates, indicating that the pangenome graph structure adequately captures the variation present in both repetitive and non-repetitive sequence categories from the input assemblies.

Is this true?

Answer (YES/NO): NO